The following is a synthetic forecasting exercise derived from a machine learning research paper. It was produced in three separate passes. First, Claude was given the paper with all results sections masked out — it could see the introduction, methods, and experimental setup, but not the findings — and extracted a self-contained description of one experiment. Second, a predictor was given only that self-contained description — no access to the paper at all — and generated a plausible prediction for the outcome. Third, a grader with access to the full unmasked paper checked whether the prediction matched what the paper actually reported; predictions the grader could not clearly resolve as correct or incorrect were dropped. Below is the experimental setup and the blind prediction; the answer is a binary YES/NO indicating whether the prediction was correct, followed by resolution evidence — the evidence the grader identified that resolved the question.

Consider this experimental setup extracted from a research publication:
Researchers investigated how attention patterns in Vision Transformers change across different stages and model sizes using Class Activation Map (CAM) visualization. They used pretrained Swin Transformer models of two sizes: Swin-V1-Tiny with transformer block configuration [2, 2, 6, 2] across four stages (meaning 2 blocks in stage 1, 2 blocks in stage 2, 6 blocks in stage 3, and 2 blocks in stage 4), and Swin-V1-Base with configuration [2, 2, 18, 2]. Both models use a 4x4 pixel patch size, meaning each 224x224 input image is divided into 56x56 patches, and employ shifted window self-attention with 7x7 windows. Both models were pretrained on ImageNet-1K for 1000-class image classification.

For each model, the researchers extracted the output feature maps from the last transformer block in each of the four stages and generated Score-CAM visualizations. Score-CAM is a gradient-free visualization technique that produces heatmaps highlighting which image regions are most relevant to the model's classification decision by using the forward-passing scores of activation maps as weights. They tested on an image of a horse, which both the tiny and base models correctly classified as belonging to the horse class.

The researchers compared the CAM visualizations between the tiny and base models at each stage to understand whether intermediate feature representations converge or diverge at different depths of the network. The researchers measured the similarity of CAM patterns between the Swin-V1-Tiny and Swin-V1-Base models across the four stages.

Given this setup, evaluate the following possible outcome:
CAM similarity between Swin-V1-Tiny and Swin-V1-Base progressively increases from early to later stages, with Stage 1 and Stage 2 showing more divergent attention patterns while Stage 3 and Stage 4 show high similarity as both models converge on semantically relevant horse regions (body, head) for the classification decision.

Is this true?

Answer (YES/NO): NO